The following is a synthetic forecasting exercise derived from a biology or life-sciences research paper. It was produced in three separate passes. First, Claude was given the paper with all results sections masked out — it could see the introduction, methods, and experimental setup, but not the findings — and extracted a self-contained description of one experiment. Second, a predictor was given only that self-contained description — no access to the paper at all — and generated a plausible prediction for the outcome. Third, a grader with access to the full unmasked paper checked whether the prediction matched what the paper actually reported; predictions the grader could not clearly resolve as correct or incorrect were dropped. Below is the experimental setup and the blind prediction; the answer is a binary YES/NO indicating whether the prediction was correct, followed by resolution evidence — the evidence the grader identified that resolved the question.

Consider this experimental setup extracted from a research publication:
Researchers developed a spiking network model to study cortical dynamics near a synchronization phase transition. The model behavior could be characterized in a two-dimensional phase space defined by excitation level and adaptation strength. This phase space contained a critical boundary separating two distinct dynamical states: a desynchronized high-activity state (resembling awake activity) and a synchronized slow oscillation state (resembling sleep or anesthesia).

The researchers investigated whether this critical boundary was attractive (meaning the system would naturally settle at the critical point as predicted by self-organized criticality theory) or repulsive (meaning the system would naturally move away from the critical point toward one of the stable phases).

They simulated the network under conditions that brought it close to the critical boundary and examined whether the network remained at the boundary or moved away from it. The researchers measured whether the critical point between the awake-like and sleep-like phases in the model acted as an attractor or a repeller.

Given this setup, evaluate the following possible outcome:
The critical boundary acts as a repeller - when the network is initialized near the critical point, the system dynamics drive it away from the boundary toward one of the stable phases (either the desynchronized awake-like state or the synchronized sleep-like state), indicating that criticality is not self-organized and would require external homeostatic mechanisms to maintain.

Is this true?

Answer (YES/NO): YES